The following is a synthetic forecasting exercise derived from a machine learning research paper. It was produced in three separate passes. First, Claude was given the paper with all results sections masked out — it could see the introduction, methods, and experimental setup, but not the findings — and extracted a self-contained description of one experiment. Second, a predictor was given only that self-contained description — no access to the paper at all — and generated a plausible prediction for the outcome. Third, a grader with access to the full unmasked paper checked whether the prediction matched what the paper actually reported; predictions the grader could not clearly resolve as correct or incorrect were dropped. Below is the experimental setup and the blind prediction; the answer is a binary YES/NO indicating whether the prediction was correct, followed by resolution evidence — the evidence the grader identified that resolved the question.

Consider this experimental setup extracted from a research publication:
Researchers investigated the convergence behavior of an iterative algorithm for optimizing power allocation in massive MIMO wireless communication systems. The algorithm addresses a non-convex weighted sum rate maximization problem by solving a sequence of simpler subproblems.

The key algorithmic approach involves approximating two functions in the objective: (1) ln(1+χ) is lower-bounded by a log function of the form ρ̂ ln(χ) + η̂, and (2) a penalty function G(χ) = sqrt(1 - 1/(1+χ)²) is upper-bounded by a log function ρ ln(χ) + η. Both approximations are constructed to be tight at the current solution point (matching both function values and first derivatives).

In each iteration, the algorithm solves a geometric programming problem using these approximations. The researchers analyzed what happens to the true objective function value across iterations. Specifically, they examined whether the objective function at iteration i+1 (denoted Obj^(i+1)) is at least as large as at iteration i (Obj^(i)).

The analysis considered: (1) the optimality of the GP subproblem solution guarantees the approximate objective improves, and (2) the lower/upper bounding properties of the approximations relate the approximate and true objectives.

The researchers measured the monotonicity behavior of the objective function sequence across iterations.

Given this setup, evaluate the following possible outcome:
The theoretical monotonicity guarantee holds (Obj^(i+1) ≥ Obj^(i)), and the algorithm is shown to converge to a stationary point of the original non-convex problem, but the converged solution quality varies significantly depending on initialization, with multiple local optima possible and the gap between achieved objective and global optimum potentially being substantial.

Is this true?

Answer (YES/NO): NO